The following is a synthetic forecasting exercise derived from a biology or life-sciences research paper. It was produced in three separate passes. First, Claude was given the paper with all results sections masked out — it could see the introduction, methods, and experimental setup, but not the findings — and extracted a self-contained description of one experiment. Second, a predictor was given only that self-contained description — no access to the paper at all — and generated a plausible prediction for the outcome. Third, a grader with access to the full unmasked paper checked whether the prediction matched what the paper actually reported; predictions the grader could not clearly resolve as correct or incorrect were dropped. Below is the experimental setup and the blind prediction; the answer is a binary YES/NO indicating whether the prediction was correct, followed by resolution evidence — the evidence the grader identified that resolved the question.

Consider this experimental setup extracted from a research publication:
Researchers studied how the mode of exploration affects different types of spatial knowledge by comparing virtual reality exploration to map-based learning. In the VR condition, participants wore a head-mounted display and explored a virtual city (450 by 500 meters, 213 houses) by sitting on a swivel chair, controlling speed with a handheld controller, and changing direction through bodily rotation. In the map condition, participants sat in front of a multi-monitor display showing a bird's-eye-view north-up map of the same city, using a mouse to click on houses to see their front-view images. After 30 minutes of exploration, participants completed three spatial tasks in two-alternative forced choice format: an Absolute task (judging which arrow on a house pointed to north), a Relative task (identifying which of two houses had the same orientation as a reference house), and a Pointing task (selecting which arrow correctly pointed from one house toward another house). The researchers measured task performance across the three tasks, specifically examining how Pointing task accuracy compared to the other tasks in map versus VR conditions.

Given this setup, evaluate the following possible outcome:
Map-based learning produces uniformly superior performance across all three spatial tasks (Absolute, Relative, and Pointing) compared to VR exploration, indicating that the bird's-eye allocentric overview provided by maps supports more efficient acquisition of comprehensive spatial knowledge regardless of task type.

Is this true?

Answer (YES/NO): NO